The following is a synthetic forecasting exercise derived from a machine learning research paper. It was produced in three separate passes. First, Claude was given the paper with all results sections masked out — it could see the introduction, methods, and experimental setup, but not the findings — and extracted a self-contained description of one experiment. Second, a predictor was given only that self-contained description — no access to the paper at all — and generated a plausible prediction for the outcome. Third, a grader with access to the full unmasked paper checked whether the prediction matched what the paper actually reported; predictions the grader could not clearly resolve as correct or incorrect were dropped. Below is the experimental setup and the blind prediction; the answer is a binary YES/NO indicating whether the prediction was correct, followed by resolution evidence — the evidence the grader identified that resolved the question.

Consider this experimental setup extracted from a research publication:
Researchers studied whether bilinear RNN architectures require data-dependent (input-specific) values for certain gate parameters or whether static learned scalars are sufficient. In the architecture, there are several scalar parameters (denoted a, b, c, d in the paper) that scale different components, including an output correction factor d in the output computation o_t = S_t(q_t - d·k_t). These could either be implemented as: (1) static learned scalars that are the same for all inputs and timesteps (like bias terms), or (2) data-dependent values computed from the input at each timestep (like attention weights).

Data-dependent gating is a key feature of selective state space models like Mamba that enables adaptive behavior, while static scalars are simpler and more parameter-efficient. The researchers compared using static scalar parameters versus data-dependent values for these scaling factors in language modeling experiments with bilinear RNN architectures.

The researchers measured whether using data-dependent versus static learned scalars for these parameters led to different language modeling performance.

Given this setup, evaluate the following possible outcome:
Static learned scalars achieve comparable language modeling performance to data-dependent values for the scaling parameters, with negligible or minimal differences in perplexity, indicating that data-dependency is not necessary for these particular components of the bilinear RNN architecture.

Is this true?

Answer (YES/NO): YES